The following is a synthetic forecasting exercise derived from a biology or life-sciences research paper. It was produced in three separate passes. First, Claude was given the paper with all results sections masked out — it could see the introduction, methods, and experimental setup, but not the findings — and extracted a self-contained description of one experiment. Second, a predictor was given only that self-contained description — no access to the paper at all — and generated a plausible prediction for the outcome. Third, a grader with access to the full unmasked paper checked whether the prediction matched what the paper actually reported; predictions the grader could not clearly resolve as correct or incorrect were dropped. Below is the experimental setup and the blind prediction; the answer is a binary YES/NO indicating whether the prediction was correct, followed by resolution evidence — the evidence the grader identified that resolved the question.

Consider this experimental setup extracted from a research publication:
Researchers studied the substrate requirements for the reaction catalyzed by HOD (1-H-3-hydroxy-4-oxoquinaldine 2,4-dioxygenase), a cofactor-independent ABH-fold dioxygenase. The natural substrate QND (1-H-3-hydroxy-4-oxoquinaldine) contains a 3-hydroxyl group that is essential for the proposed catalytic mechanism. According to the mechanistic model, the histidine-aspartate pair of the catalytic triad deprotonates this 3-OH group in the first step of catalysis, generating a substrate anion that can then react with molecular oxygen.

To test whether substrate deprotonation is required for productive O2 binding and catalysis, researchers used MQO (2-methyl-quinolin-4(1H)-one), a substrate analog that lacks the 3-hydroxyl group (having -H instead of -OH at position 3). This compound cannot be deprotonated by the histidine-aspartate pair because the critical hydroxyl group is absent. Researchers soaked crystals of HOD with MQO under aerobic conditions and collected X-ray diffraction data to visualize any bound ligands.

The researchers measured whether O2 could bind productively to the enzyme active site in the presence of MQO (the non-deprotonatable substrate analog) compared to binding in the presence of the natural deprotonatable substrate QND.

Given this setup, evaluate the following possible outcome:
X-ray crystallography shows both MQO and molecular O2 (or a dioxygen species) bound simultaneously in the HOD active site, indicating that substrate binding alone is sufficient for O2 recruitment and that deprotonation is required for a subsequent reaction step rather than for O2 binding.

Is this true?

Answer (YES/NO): YES